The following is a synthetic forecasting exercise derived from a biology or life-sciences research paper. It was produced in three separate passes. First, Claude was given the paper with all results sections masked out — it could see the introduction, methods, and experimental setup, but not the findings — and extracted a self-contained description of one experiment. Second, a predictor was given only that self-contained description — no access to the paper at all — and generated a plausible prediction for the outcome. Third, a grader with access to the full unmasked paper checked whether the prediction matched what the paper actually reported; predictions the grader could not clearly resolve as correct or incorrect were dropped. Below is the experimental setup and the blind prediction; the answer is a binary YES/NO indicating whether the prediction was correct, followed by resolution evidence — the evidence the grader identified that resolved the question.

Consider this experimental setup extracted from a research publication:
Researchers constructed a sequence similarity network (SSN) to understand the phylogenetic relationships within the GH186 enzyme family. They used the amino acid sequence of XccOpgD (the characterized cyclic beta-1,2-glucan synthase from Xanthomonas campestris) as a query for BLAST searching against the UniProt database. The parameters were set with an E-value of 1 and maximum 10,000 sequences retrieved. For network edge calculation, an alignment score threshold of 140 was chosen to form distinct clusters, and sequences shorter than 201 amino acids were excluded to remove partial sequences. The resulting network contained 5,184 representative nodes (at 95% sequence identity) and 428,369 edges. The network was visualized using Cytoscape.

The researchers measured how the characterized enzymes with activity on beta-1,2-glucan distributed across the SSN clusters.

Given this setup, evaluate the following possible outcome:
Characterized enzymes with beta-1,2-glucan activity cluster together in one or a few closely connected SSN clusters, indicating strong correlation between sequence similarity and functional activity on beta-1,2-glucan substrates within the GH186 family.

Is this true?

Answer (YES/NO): NO